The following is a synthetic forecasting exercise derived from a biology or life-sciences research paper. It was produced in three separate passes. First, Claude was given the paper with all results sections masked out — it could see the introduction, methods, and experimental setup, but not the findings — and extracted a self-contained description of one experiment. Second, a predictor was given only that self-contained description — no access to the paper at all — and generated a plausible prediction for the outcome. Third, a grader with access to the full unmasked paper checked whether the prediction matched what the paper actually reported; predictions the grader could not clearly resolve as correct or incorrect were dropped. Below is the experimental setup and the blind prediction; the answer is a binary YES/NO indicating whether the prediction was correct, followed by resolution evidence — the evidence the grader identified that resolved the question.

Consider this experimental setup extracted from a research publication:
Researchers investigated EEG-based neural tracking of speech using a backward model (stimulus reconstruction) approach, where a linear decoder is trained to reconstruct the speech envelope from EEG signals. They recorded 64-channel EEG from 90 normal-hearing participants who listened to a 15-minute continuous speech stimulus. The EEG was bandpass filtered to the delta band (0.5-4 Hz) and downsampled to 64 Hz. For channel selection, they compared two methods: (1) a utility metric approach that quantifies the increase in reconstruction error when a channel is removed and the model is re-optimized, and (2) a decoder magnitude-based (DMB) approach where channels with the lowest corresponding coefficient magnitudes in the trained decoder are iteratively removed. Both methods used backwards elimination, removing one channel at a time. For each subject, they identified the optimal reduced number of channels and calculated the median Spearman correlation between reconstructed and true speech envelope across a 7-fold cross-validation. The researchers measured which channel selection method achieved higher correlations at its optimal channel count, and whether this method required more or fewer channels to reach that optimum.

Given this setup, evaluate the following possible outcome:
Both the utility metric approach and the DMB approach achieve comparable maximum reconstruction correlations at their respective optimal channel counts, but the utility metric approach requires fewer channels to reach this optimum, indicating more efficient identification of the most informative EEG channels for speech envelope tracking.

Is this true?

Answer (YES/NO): NO